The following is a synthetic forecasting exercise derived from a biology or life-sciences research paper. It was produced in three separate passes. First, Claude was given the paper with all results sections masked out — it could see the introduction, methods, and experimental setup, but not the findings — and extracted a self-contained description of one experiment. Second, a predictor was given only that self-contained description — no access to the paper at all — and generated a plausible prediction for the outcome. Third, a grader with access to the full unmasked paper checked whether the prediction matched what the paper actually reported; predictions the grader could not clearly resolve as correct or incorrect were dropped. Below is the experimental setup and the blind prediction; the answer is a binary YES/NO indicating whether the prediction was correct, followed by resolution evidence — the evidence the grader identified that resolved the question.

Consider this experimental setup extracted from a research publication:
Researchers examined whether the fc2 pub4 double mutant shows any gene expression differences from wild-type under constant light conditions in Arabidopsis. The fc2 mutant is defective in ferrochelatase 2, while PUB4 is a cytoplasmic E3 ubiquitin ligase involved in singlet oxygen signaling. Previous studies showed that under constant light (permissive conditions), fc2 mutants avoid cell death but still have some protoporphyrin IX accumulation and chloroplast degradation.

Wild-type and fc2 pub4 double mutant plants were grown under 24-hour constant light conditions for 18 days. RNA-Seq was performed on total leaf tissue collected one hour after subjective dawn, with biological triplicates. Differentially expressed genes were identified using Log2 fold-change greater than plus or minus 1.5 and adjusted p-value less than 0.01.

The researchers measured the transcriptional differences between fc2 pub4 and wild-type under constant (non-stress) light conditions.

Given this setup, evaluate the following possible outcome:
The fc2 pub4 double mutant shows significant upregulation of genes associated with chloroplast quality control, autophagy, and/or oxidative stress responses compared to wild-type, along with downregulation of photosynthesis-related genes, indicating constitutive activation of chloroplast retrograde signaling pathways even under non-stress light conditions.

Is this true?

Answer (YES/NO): NO